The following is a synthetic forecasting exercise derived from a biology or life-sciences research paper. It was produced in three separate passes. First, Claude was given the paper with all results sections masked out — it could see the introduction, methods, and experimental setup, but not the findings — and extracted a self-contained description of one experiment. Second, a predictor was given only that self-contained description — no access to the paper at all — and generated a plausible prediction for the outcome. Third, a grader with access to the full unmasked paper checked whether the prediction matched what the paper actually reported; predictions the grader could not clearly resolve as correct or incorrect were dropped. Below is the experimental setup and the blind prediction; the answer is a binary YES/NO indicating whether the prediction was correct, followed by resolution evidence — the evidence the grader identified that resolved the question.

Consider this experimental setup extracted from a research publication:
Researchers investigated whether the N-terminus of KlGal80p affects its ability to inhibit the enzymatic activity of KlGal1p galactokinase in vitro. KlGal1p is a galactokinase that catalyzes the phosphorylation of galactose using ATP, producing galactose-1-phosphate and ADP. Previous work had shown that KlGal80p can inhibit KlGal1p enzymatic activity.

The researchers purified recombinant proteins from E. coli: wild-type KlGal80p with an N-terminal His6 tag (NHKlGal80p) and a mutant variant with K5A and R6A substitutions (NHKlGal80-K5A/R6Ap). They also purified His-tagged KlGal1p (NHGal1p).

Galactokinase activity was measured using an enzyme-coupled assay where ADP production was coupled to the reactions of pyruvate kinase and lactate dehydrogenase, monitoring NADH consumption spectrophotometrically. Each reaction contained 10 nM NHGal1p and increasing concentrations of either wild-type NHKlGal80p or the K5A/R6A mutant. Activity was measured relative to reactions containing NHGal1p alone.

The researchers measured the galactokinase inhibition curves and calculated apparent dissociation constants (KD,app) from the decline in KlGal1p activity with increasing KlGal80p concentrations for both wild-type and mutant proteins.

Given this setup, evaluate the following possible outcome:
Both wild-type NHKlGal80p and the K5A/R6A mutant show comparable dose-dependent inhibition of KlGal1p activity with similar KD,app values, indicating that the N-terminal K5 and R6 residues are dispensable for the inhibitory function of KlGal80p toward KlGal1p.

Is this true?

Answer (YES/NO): NO